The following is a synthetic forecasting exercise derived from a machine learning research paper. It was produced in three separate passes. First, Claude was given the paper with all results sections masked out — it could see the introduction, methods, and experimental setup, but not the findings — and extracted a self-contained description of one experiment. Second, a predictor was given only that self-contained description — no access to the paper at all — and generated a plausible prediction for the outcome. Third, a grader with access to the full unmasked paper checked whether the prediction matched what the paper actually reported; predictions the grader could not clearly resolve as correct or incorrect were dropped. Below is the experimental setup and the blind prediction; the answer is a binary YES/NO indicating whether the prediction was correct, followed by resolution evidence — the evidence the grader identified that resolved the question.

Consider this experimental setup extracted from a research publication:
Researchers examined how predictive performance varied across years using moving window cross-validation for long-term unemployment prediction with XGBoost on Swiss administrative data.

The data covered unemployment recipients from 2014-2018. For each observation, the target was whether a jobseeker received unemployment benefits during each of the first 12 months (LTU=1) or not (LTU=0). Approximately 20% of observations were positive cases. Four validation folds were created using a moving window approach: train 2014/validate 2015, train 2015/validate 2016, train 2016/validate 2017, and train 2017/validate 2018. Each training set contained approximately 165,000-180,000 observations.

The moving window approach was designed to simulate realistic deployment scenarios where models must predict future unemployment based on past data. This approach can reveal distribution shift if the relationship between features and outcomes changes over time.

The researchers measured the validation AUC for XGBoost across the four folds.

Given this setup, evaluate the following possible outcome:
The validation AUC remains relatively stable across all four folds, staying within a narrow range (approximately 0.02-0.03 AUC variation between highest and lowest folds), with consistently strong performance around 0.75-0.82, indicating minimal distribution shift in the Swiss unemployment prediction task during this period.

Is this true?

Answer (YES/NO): NO